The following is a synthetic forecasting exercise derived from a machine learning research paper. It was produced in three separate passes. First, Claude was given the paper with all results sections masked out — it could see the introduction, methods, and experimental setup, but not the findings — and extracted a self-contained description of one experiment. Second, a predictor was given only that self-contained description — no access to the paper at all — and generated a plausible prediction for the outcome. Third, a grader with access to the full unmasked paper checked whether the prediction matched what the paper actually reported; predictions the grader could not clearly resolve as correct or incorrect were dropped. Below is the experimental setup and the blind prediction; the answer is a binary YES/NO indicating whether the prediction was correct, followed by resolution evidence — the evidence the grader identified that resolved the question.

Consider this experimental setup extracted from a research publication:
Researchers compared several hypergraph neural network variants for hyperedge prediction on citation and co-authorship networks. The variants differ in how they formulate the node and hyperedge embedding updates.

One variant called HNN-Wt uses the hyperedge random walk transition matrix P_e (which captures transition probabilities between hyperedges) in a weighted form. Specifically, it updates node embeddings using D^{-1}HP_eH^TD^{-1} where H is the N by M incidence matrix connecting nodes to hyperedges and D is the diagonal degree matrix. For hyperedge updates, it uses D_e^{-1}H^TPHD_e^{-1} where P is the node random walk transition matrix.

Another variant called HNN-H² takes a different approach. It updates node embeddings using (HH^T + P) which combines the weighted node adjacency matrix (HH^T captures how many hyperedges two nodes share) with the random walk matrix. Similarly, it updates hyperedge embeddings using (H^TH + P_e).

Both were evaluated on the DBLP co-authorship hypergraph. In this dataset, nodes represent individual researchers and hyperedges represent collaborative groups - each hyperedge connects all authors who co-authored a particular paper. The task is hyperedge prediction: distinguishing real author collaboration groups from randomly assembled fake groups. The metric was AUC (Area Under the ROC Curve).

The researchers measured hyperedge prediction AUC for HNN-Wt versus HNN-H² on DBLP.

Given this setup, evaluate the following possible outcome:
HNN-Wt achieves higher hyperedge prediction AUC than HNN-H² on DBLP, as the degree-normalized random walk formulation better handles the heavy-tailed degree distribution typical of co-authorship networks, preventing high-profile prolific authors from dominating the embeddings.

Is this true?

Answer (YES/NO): NO